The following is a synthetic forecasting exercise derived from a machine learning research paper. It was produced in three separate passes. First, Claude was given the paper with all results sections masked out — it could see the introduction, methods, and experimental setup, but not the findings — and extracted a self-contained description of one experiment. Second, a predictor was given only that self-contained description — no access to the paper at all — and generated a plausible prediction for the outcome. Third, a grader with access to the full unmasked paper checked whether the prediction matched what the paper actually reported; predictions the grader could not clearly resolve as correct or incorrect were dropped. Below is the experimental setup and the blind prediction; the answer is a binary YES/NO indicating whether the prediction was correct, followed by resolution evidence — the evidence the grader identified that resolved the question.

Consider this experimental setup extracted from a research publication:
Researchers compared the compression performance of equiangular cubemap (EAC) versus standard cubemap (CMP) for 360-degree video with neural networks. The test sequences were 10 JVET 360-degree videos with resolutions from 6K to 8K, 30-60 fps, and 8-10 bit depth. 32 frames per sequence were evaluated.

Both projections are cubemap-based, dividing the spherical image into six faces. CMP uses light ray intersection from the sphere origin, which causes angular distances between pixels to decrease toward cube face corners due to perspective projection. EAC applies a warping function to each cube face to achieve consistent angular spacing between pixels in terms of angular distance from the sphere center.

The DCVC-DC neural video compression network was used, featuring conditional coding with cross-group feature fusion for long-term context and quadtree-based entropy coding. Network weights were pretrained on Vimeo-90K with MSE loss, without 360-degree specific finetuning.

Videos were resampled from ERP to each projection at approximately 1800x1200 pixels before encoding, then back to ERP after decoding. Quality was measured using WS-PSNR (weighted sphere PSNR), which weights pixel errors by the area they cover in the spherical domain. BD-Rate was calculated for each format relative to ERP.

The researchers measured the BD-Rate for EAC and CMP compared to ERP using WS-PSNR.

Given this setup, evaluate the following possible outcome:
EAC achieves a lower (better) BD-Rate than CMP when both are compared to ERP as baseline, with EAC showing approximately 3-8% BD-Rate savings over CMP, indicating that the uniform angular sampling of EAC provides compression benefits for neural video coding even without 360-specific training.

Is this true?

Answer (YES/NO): NO